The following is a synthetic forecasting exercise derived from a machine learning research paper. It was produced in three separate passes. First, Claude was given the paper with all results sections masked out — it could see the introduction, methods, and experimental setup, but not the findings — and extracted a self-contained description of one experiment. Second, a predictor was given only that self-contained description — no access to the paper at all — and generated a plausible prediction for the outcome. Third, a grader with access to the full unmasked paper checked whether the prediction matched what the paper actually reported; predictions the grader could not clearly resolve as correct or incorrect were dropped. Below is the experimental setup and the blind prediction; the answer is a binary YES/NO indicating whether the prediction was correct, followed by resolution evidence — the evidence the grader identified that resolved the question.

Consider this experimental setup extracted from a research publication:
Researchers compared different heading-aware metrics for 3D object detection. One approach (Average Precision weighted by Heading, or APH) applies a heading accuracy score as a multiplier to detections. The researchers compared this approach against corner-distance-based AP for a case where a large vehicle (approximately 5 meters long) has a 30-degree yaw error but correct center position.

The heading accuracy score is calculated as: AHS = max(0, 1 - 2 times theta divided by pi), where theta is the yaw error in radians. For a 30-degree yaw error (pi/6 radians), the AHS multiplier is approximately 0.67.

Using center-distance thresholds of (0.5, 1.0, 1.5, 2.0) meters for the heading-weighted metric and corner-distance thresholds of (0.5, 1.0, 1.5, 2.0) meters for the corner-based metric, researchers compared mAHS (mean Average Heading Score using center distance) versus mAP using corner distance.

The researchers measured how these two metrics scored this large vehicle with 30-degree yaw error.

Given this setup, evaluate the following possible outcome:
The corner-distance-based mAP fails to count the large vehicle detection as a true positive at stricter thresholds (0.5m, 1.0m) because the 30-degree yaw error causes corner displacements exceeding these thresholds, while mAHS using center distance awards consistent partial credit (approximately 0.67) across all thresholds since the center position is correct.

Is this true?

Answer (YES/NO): NO